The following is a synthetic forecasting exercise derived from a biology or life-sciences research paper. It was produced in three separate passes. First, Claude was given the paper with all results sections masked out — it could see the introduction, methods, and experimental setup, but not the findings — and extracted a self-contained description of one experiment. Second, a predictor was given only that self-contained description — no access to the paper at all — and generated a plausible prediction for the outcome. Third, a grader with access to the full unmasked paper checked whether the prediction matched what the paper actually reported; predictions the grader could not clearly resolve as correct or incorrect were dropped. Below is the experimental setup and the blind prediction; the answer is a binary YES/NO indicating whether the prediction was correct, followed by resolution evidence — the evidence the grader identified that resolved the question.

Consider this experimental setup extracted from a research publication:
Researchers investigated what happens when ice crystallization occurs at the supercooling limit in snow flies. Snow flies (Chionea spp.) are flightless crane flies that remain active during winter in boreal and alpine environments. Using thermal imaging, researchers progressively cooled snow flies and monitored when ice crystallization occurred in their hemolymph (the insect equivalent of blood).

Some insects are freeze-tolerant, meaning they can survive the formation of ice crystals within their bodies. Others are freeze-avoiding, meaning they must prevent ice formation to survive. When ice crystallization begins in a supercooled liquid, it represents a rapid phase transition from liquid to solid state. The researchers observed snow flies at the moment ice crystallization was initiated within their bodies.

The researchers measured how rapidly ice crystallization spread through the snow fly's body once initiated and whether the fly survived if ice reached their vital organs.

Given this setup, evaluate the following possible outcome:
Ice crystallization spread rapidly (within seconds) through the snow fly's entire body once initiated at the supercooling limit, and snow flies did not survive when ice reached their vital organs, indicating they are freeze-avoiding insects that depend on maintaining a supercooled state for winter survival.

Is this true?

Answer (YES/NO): YES